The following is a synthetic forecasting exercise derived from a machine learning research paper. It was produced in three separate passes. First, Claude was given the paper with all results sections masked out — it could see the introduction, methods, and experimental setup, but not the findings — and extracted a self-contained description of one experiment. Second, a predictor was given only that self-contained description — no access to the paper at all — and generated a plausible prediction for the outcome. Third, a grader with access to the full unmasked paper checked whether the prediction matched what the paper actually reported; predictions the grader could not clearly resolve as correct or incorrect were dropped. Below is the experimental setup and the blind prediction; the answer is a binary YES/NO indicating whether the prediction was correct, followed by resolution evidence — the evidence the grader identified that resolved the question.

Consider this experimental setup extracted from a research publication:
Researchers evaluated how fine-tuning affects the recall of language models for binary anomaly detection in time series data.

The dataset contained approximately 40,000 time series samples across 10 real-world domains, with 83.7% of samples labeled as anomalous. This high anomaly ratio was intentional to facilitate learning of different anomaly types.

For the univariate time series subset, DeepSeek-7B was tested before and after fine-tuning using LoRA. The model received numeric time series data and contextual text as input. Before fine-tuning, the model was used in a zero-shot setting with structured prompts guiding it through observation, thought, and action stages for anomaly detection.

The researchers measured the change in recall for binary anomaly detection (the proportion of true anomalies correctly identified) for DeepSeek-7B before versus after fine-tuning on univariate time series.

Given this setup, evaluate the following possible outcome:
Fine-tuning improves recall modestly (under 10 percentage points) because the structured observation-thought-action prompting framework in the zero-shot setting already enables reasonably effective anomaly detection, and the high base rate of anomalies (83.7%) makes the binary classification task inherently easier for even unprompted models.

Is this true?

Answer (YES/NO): NO